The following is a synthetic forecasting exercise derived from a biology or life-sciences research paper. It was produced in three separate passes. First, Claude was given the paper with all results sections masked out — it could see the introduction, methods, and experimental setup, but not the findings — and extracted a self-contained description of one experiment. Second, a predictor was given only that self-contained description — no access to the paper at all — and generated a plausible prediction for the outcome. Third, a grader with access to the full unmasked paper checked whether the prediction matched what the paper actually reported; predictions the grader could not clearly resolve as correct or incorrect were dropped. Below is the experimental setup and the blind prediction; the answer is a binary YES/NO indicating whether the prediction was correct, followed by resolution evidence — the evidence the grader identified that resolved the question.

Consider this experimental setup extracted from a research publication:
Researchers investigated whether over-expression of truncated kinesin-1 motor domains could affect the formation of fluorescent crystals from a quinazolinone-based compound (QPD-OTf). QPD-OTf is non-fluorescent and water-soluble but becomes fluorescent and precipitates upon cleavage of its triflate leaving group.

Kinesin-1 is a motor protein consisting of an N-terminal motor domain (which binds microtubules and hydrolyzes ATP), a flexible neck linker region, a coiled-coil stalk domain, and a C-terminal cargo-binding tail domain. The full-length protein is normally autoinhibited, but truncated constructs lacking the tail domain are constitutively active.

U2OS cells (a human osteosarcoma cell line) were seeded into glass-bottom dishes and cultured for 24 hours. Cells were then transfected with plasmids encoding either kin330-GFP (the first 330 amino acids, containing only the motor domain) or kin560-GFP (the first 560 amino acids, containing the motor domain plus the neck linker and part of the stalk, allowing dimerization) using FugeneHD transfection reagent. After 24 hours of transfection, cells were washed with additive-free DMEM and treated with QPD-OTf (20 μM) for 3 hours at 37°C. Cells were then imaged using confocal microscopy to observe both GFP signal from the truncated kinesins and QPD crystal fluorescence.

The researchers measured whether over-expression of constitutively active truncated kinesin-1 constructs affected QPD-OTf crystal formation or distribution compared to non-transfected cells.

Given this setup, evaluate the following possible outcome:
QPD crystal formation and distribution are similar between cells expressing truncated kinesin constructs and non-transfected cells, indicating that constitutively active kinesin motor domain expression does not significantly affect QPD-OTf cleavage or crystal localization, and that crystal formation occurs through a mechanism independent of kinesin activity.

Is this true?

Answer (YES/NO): NO